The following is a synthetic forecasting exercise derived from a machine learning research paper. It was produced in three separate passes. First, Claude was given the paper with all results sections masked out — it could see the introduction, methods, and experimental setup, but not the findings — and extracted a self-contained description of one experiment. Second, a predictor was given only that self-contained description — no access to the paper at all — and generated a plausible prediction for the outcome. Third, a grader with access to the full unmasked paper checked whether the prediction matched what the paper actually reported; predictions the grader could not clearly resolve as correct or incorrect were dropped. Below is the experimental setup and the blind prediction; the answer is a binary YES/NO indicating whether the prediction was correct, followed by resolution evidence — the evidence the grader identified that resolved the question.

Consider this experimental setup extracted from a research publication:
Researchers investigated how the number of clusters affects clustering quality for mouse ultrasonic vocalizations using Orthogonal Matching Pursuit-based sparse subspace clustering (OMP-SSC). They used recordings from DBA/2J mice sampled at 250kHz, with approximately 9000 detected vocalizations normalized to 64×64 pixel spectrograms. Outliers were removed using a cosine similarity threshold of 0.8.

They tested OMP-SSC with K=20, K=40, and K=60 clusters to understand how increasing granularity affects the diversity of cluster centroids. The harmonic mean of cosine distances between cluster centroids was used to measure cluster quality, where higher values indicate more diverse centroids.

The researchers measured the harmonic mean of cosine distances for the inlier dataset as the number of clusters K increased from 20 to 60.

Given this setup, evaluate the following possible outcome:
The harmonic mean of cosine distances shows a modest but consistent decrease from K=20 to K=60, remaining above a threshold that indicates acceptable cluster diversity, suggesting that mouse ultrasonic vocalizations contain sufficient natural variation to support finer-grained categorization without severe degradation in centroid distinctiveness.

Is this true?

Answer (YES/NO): NO